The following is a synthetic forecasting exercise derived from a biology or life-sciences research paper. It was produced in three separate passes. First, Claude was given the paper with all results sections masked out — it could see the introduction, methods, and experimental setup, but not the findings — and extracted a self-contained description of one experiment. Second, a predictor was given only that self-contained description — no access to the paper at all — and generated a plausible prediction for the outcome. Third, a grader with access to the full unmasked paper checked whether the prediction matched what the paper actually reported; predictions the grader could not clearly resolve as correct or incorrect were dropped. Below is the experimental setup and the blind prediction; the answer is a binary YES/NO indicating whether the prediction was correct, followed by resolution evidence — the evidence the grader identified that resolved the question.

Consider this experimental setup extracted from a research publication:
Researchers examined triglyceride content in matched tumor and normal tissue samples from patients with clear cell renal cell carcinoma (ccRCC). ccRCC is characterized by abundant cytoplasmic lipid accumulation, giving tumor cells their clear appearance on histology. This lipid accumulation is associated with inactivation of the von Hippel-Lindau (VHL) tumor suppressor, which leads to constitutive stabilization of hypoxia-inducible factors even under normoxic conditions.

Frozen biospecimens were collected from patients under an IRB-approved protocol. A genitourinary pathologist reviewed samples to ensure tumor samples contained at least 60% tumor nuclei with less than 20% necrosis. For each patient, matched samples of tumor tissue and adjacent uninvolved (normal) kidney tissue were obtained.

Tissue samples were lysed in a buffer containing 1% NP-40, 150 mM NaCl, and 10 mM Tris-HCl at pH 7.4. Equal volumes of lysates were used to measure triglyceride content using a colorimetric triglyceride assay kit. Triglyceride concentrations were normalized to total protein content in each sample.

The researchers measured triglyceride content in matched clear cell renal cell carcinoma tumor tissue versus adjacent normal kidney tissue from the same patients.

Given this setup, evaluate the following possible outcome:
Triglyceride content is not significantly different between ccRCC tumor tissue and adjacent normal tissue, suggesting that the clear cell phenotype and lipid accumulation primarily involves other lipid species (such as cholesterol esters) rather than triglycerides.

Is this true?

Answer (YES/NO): NO